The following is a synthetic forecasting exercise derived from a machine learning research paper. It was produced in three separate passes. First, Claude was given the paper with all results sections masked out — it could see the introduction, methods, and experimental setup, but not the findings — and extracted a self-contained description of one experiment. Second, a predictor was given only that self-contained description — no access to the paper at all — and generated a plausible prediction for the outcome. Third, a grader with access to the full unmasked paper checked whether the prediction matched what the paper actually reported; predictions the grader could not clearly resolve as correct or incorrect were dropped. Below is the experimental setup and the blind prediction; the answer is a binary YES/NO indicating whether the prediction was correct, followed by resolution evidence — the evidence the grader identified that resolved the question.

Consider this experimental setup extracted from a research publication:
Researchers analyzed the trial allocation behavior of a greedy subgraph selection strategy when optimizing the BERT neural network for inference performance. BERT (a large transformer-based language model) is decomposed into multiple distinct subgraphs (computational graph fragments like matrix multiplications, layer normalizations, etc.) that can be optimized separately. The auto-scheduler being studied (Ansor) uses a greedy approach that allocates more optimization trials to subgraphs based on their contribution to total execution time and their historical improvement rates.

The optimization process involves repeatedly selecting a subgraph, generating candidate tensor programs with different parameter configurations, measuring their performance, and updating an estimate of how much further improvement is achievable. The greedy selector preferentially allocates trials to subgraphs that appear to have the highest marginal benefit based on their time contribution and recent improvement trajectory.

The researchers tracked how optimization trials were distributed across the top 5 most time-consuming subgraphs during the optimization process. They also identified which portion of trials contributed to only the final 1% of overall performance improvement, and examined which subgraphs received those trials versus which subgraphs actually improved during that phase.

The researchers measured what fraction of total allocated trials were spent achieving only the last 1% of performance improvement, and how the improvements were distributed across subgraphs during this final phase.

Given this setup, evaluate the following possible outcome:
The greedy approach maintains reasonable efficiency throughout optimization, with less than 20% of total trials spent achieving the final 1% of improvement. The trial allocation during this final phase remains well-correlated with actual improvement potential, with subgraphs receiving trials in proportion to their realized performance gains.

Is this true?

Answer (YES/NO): NO